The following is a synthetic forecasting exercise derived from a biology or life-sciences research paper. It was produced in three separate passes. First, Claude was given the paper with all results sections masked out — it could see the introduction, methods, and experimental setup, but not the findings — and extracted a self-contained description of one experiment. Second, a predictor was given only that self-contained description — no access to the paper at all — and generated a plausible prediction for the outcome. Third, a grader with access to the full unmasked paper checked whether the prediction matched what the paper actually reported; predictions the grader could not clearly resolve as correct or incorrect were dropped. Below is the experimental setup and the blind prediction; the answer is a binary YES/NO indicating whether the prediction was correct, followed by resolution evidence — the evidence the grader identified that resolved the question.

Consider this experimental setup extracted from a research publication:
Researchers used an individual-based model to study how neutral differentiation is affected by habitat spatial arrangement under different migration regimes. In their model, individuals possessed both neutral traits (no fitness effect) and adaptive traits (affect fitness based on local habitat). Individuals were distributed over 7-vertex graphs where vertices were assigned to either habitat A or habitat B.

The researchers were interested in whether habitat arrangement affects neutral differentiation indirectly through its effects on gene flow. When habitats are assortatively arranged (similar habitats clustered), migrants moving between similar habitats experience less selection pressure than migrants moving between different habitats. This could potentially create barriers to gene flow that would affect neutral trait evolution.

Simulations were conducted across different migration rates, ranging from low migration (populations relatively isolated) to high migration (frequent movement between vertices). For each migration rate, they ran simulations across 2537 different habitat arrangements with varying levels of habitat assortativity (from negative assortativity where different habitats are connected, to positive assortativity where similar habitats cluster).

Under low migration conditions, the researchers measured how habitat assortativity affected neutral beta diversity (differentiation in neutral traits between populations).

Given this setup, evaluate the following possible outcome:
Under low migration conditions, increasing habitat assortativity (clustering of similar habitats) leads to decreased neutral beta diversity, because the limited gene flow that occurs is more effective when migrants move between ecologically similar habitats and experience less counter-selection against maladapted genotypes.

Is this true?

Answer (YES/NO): YES